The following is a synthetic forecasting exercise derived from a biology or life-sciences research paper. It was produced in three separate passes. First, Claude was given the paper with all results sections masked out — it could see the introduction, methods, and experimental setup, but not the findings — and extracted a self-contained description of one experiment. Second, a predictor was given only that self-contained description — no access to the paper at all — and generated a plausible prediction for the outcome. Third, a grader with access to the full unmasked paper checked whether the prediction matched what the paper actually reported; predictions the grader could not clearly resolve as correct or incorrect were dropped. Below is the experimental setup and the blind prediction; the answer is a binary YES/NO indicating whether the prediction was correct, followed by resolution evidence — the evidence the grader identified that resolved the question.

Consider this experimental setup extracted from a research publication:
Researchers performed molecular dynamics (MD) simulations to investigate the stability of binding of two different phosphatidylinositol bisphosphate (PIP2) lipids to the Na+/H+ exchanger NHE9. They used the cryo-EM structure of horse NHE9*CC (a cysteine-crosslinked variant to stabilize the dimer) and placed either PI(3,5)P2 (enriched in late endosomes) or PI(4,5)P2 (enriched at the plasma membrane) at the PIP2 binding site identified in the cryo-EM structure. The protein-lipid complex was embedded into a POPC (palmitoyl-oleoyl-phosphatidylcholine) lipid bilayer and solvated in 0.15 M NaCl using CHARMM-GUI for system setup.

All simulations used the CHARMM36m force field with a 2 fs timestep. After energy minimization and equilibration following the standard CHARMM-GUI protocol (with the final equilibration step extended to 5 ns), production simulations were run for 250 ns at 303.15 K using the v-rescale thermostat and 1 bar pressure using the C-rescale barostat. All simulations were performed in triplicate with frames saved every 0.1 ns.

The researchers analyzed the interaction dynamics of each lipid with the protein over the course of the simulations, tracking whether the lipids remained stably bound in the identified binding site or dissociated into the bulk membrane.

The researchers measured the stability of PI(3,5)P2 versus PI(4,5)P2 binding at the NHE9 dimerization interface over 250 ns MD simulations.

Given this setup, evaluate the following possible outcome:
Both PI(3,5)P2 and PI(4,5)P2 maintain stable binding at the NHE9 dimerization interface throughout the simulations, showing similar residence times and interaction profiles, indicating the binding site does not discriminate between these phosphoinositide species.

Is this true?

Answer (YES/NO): NO